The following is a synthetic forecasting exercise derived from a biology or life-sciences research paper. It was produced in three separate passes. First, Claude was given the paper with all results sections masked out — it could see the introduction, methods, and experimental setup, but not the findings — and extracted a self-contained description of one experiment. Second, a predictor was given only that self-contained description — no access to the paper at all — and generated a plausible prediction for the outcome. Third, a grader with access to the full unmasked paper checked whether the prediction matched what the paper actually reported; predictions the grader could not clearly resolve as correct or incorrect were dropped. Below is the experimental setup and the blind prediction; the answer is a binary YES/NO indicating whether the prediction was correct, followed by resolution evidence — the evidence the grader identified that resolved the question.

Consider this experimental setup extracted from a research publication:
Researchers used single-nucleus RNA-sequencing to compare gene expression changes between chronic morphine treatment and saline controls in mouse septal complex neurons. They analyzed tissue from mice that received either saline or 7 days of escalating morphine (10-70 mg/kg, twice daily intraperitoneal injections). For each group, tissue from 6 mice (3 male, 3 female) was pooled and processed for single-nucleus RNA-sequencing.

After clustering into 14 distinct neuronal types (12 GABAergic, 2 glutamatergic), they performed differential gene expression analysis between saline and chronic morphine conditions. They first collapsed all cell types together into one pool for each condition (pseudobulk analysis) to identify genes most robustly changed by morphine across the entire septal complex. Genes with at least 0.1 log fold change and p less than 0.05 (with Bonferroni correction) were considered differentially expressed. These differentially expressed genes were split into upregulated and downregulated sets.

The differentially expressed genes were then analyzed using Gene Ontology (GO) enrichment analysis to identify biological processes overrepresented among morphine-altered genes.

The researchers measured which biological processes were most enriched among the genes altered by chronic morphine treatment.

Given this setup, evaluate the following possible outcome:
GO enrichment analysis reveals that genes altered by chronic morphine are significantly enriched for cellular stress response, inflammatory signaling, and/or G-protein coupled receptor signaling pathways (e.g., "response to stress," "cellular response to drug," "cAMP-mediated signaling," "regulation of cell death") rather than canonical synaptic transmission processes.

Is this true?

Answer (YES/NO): NO